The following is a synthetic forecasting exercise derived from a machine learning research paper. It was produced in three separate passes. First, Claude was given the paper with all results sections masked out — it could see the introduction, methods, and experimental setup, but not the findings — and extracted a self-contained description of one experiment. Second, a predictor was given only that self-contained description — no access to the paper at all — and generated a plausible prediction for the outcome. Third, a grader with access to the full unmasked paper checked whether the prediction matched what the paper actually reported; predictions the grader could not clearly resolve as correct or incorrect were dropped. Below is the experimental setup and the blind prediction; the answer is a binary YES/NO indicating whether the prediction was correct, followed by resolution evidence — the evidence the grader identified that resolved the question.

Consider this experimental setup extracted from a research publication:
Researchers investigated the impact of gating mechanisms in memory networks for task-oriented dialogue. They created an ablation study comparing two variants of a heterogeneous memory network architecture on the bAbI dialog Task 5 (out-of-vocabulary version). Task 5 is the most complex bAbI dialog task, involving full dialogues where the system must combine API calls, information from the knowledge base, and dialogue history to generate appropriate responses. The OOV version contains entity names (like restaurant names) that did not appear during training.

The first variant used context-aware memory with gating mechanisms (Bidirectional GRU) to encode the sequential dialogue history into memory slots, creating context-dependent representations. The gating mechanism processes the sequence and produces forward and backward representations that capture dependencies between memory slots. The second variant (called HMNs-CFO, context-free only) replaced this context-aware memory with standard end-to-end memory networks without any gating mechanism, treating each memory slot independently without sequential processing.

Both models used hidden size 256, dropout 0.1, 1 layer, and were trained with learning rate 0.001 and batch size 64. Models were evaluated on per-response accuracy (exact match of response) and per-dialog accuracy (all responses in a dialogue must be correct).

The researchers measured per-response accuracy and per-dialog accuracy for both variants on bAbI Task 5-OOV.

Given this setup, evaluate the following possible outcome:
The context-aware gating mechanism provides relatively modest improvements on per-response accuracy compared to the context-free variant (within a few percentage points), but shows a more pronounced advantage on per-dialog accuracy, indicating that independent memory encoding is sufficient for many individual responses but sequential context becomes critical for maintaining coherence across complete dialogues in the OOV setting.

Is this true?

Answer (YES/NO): NO